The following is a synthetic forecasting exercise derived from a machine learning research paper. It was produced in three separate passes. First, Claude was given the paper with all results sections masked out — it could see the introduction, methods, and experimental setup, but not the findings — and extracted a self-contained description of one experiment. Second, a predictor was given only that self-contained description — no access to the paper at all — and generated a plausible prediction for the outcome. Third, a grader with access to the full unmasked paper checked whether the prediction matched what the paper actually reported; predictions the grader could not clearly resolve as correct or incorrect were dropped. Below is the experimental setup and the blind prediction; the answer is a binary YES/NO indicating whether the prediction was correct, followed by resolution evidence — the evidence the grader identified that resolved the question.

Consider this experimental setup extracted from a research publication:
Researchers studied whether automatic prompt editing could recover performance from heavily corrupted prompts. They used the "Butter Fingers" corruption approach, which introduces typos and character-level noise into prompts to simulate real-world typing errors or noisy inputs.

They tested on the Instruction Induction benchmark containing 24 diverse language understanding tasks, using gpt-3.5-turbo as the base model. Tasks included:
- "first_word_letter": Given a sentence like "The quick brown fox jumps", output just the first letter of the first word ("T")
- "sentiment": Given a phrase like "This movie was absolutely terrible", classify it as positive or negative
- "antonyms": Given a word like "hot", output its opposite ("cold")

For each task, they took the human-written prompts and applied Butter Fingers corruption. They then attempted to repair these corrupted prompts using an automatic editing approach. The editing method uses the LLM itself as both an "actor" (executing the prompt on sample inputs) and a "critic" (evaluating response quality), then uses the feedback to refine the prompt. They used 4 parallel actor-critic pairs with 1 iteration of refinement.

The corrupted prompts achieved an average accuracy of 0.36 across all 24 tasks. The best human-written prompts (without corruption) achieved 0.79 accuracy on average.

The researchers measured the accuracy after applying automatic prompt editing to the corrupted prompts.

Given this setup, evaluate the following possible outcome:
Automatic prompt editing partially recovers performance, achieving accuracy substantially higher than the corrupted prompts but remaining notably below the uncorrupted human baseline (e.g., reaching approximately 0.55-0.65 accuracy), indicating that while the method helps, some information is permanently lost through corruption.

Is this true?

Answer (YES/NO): NO